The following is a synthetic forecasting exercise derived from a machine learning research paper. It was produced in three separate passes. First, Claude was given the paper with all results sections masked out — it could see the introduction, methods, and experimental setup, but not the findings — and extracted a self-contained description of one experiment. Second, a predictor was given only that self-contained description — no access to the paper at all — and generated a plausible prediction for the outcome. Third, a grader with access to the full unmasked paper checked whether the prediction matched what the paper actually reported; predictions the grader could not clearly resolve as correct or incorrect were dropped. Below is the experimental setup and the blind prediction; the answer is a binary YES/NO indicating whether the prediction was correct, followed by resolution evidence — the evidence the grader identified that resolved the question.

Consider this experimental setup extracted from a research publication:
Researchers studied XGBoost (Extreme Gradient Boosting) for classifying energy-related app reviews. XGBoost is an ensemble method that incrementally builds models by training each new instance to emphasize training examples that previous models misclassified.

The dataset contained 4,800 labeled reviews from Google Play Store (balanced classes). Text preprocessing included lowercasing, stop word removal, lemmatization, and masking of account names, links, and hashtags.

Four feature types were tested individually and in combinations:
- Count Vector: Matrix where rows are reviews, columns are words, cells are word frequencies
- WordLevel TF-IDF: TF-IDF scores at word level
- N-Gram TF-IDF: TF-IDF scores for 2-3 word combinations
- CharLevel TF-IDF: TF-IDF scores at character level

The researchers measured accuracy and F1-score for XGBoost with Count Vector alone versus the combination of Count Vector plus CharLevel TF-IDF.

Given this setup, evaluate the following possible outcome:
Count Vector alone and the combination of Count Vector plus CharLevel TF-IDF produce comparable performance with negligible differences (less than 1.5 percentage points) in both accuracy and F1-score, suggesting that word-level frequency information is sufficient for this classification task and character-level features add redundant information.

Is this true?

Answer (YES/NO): NO